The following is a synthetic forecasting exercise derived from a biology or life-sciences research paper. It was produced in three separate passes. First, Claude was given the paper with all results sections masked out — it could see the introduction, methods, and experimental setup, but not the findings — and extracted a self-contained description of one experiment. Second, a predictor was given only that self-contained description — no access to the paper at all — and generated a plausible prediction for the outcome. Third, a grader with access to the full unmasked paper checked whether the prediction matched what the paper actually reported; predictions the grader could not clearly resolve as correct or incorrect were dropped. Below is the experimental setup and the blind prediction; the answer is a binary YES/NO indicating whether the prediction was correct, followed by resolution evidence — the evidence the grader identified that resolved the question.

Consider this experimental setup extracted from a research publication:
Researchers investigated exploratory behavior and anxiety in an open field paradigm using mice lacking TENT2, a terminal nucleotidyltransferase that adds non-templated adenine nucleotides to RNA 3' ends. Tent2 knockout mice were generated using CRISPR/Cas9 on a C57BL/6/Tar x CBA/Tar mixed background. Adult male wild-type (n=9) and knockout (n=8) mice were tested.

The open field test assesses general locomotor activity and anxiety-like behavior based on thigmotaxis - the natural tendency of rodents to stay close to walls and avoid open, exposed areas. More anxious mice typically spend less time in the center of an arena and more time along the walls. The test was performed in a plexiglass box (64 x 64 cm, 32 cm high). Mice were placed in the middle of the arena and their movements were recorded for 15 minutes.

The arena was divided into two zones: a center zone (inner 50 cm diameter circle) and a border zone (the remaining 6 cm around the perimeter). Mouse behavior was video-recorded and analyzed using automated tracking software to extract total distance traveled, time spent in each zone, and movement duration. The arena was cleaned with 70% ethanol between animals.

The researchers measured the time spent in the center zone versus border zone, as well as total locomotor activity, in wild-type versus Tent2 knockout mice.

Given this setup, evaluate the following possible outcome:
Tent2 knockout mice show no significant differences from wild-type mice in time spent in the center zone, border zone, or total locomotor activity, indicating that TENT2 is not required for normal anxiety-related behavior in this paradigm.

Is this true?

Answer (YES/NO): YES